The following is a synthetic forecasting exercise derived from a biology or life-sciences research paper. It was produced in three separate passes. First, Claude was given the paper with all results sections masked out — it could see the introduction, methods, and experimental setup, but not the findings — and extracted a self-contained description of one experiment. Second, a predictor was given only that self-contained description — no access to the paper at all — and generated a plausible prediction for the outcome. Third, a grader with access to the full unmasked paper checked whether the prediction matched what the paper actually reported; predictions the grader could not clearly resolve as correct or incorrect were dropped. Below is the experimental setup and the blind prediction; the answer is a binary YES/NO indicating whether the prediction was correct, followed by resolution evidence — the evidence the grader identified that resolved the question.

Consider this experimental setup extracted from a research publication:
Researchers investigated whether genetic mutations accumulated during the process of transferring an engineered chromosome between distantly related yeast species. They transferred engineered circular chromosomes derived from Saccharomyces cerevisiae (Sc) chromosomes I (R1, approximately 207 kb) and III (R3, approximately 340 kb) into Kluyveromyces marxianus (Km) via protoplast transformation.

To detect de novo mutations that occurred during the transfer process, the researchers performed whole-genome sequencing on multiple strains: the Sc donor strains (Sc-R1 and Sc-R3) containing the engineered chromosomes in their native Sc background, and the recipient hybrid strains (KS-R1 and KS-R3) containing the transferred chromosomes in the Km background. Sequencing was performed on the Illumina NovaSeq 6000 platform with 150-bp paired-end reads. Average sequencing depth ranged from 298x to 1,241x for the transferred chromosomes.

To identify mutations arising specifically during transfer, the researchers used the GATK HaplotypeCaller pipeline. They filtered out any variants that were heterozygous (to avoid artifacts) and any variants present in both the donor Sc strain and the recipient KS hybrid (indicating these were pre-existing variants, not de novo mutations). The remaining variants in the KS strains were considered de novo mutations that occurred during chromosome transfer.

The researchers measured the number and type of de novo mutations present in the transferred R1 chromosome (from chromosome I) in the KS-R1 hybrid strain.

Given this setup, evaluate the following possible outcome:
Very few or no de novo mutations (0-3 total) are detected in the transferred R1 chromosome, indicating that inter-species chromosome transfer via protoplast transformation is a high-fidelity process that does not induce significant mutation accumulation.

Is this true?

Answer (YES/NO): YES